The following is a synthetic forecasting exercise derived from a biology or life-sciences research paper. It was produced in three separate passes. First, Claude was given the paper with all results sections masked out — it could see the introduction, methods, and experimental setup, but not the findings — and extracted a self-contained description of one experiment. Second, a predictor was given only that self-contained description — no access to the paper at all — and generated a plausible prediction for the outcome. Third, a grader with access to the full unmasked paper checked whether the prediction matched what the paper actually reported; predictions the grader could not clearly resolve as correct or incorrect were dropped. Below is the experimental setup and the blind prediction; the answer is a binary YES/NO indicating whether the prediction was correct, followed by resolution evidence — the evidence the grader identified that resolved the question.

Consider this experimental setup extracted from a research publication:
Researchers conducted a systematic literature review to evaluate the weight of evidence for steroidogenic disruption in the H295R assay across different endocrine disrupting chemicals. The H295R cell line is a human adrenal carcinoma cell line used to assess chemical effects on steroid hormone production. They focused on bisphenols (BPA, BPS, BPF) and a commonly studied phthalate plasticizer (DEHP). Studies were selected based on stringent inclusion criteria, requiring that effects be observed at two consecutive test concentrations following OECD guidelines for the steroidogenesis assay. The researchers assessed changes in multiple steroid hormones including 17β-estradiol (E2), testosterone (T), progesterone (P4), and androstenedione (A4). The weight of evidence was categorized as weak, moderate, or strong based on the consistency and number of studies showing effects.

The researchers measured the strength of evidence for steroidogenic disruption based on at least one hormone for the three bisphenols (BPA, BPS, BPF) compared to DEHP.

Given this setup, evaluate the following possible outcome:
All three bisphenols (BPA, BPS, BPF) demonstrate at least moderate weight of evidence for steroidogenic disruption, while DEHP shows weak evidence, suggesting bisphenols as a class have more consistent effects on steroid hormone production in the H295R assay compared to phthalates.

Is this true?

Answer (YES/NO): NO